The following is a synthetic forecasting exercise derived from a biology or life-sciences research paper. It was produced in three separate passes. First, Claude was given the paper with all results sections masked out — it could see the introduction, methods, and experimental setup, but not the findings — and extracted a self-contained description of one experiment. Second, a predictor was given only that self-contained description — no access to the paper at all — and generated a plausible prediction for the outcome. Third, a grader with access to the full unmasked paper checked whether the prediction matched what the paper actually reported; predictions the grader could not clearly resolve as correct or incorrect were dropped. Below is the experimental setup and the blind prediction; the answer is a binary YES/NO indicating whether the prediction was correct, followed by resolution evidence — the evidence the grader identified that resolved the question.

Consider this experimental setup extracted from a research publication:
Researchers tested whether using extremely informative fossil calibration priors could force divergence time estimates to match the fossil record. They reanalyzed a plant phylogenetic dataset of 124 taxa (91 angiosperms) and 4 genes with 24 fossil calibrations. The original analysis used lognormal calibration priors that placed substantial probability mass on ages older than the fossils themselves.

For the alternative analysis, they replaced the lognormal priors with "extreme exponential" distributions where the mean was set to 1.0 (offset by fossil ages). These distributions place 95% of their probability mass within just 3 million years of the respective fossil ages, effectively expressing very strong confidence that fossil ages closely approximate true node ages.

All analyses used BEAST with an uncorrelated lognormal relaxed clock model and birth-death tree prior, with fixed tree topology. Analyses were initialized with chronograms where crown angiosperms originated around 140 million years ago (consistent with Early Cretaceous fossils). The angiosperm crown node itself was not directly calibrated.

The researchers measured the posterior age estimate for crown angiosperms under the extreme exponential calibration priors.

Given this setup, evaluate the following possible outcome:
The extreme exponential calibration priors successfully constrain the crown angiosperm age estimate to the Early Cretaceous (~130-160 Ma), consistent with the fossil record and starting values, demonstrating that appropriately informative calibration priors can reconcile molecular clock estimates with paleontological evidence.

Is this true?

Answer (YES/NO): NO